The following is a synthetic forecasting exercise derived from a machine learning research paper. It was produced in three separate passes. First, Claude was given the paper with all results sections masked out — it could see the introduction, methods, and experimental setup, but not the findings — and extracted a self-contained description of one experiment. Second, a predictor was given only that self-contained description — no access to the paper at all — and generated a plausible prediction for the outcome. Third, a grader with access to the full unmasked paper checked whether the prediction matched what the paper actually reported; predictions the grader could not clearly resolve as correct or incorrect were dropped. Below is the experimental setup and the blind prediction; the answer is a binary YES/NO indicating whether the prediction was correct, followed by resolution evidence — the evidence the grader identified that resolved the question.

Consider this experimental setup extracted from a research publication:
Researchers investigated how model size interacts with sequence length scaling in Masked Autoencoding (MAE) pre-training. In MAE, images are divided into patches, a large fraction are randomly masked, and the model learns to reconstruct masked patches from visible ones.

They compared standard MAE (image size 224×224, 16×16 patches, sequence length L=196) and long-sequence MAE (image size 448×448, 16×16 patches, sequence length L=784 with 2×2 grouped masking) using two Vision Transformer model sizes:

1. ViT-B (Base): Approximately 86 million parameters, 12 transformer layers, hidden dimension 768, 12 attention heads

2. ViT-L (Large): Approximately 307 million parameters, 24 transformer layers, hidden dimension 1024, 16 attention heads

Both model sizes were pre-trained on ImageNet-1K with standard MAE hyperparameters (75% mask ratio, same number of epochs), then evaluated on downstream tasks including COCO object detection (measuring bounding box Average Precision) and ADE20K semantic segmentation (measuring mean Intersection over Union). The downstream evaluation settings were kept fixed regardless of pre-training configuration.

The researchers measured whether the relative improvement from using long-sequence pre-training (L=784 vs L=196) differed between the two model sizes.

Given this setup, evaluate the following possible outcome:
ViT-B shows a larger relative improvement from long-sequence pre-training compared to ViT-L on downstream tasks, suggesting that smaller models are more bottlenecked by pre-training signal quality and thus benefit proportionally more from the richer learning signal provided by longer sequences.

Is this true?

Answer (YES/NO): YES